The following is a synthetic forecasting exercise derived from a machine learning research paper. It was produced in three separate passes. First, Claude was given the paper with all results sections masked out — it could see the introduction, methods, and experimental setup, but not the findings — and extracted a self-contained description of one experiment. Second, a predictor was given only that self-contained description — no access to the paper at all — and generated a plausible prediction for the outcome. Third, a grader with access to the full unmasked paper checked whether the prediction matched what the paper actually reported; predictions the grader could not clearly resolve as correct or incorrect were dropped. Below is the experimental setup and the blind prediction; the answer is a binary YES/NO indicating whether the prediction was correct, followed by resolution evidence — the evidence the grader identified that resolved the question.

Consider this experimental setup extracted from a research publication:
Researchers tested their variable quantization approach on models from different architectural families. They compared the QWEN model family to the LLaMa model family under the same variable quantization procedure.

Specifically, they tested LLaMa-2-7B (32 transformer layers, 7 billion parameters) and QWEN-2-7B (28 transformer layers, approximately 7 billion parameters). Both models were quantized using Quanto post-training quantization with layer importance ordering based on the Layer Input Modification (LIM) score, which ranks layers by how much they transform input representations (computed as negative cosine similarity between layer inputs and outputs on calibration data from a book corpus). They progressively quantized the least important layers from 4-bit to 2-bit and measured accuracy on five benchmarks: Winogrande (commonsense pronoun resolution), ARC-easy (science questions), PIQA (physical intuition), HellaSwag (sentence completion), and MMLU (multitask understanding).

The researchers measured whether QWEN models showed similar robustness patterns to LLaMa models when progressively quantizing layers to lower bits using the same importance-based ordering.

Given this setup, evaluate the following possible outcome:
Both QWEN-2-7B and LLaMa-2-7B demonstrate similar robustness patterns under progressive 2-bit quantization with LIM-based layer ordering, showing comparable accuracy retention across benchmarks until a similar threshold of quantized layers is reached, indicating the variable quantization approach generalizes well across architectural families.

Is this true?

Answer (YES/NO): NO